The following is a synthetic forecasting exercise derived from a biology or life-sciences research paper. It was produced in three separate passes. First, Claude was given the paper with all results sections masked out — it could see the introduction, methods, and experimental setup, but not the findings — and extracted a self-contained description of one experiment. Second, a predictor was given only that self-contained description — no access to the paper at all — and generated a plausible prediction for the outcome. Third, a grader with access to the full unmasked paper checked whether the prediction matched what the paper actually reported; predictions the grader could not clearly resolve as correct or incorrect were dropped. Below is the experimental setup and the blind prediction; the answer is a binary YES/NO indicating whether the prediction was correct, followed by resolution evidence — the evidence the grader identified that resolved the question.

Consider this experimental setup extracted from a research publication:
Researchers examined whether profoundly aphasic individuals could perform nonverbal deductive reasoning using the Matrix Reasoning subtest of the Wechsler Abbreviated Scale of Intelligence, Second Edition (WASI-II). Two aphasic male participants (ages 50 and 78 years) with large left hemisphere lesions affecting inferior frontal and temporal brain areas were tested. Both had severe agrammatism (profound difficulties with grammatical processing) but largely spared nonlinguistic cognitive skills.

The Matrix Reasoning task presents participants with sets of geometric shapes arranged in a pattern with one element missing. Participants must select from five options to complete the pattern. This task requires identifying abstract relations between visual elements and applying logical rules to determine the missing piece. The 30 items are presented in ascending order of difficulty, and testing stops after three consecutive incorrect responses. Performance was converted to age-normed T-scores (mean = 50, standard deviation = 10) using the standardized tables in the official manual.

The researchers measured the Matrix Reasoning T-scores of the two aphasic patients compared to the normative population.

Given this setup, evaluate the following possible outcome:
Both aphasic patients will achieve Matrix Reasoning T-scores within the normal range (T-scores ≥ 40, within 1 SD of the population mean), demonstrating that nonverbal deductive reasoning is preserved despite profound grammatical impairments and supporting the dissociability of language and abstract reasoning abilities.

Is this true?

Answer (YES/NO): YES